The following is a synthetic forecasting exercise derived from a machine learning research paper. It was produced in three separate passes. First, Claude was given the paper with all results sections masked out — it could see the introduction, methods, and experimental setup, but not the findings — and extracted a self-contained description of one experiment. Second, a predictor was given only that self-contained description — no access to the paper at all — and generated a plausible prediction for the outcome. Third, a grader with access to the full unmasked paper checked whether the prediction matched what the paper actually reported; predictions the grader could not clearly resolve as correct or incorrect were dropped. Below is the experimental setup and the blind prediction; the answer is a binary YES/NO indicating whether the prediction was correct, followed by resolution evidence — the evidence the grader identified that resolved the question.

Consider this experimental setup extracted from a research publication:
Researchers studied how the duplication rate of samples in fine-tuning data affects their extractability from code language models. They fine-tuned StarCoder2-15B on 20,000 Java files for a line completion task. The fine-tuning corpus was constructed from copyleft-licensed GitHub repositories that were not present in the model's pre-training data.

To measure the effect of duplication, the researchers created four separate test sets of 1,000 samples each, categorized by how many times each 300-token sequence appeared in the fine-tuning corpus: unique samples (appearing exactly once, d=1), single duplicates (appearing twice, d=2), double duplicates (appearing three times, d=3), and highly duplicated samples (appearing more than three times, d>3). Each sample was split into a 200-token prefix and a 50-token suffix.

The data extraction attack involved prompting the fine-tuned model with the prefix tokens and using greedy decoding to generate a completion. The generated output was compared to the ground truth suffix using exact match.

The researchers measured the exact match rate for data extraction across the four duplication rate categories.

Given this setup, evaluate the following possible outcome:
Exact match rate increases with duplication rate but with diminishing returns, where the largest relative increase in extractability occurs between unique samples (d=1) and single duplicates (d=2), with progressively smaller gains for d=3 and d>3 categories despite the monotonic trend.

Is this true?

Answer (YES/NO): YES